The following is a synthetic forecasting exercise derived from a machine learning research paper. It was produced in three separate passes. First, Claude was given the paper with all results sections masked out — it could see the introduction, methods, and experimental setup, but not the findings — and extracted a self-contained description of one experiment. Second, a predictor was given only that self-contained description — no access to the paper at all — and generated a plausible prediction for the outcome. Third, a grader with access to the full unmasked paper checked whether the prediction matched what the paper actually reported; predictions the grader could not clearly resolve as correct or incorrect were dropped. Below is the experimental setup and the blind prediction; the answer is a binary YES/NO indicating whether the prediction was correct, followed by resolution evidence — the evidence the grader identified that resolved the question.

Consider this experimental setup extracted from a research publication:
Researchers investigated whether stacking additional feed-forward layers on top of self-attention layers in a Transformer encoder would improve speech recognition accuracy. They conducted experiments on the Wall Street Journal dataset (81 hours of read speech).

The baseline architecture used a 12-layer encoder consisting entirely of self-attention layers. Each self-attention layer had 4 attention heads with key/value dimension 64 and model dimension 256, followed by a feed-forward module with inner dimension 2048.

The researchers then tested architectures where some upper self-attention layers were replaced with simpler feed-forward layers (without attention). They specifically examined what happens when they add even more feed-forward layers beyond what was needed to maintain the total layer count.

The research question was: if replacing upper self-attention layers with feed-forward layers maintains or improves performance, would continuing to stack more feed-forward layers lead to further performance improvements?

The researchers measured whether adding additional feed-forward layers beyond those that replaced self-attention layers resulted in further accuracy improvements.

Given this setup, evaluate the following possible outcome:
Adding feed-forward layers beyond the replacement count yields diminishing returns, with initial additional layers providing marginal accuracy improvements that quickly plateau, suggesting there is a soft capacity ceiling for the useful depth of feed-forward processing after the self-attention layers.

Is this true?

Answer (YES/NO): NO